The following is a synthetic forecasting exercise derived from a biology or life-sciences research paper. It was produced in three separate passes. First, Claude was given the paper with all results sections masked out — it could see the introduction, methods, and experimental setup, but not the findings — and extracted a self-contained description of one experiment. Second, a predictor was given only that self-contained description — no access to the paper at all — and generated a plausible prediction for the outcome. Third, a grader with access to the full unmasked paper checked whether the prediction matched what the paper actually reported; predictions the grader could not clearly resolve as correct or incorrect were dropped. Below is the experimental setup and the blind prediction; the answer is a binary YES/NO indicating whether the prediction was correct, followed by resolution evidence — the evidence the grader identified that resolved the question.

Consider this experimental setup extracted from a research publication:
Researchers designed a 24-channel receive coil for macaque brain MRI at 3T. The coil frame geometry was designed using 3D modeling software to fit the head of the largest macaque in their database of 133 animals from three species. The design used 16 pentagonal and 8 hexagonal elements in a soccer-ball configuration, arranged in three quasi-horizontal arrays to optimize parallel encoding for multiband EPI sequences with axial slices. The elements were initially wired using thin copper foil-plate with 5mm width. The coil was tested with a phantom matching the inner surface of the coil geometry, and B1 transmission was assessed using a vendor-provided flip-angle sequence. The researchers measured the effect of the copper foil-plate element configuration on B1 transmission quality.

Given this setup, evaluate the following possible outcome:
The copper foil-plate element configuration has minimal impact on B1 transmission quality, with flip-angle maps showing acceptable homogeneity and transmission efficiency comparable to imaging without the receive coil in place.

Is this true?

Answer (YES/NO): NO